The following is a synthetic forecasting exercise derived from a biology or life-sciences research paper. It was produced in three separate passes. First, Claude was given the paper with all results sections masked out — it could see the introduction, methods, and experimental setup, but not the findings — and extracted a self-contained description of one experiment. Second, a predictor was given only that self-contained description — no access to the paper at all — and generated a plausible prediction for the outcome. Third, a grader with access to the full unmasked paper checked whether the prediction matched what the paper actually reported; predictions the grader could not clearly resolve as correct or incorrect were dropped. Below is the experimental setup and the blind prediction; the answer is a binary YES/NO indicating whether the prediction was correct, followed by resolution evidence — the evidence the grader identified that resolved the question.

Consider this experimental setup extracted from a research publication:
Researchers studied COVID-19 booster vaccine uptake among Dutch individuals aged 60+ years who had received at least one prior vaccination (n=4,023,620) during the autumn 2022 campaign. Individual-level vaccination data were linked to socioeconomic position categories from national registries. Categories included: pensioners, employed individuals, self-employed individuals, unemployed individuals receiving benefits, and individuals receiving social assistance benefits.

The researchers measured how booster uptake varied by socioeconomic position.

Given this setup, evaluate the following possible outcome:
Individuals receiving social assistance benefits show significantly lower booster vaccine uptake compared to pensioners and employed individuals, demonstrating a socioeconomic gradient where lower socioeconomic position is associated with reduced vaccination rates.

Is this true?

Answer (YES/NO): YES